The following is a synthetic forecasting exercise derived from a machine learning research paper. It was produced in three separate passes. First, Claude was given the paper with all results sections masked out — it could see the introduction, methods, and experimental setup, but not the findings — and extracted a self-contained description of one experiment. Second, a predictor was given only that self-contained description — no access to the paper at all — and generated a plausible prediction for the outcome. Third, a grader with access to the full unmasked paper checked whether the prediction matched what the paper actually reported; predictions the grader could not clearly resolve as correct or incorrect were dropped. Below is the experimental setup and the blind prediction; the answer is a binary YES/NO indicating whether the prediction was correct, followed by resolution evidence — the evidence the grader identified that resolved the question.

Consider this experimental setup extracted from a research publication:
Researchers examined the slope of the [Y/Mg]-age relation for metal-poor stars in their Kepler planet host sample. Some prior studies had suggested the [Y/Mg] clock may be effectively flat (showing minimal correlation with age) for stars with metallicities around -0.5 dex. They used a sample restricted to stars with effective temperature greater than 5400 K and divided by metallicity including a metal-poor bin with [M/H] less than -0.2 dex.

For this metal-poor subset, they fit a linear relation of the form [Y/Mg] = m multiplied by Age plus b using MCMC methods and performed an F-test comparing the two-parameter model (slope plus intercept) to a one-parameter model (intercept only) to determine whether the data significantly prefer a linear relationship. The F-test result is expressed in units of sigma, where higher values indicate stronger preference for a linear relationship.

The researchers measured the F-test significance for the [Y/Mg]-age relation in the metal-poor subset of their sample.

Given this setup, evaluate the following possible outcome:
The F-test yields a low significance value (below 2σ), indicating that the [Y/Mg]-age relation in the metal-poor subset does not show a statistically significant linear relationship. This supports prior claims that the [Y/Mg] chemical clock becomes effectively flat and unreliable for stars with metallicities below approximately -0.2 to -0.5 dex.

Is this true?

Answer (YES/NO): NO